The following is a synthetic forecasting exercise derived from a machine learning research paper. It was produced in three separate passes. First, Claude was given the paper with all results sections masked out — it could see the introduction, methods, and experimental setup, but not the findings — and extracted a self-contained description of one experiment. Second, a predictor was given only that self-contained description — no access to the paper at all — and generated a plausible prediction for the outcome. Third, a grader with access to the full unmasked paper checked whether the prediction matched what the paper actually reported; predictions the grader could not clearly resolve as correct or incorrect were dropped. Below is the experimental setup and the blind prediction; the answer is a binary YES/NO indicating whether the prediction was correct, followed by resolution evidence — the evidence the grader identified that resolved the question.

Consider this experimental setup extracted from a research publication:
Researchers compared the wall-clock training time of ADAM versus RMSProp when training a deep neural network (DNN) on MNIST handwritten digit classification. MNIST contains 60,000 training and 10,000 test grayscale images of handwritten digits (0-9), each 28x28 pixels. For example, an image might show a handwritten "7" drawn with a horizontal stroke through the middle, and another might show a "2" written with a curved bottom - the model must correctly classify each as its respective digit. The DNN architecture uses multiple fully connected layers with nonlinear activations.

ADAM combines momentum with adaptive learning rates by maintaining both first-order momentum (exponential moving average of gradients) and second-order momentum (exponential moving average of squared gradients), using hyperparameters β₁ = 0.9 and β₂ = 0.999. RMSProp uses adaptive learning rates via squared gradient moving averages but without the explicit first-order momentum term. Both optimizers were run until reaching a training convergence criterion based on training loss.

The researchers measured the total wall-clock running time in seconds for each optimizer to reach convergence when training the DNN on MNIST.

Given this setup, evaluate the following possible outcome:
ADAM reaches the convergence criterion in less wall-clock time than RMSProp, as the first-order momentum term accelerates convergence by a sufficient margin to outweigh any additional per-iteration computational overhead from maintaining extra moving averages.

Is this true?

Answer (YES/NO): NO